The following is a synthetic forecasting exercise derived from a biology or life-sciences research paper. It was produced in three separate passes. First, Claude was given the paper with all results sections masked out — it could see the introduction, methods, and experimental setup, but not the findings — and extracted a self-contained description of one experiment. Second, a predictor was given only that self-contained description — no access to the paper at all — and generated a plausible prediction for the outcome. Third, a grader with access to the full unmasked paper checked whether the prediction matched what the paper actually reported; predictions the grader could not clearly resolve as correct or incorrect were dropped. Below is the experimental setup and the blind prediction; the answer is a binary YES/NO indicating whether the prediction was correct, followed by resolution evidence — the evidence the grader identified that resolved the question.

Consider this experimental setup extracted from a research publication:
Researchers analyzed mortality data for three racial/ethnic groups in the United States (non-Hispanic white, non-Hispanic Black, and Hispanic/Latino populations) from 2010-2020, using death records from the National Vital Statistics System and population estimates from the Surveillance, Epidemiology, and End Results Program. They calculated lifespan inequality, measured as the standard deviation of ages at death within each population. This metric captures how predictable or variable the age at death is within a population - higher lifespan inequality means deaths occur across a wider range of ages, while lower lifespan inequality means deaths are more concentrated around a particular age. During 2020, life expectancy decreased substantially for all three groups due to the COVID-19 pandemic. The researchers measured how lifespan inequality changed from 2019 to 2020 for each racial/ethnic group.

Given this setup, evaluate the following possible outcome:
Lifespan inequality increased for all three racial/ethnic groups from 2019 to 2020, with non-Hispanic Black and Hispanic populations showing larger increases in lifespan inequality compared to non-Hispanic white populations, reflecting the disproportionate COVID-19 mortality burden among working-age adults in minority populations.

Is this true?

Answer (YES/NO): NO